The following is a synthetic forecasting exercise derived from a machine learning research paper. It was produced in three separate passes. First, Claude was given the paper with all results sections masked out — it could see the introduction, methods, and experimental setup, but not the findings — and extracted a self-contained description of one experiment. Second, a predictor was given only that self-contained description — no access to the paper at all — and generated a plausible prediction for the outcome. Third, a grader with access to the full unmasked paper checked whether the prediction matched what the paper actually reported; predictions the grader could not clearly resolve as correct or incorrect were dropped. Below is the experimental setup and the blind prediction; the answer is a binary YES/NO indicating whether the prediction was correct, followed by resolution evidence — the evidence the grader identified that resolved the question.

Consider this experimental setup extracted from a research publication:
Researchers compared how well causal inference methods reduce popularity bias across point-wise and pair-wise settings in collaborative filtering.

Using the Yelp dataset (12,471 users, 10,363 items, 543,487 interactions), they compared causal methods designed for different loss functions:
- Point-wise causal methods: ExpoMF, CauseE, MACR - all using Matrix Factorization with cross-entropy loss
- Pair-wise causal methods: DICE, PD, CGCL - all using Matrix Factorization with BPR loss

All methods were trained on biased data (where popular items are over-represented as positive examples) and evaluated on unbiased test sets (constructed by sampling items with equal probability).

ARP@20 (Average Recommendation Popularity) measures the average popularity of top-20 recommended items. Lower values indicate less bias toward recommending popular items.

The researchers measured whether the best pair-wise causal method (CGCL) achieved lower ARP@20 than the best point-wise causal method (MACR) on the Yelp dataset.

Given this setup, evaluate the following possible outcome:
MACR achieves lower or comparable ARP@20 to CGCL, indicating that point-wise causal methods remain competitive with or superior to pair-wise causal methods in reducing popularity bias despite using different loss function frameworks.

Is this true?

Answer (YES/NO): NO